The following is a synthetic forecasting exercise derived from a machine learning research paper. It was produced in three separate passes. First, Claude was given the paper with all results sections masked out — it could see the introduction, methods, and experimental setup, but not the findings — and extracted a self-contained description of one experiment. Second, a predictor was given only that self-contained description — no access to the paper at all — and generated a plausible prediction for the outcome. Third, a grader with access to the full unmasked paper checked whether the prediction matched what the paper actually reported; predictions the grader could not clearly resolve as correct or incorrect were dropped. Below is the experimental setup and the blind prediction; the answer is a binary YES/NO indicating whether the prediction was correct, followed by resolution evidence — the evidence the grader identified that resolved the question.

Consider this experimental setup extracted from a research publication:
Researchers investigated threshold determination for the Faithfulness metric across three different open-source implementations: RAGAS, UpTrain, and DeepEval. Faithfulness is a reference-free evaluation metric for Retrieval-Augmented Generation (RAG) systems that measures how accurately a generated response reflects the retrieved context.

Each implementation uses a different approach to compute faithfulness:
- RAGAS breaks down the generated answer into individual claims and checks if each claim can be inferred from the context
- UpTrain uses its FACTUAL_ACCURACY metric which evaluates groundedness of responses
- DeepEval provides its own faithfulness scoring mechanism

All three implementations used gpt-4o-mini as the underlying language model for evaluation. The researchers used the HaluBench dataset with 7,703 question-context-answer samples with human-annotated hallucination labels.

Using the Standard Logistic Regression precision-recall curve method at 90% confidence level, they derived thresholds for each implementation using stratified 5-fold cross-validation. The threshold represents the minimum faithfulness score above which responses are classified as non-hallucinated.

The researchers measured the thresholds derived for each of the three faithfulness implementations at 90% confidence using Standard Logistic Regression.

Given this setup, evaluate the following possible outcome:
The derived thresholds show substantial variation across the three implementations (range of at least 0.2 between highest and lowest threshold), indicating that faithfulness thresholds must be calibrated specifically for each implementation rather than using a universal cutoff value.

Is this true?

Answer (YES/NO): NO